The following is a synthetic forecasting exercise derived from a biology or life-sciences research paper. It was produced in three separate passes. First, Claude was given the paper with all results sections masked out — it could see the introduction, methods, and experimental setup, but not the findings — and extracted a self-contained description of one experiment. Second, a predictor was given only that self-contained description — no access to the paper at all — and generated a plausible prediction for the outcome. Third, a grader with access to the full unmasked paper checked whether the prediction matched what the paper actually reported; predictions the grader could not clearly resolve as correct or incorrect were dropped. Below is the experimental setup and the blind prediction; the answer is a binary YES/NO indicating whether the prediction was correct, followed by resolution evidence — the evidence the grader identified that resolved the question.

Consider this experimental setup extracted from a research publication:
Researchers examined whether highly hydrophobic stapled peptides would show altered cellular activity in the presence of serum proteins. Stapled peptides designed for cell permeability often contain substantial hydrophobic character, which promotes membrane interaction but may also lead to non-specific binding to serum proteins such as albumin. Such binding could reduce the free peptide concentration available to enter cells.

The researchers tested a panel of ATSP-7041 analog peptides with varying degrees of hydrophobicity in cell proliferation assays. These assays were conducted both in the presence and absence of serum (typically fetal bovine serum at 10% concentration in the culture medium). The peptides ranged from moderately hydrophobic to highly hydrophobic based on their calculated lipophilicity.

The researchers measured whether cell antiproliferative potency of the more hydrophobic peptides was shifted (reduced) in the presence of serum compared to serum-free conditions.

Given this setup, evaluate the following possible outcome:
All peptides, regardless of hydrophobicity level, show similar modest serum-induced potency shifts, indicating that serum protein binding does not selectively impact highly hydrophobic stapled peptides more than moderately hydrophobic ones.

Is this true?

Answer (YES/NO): NO